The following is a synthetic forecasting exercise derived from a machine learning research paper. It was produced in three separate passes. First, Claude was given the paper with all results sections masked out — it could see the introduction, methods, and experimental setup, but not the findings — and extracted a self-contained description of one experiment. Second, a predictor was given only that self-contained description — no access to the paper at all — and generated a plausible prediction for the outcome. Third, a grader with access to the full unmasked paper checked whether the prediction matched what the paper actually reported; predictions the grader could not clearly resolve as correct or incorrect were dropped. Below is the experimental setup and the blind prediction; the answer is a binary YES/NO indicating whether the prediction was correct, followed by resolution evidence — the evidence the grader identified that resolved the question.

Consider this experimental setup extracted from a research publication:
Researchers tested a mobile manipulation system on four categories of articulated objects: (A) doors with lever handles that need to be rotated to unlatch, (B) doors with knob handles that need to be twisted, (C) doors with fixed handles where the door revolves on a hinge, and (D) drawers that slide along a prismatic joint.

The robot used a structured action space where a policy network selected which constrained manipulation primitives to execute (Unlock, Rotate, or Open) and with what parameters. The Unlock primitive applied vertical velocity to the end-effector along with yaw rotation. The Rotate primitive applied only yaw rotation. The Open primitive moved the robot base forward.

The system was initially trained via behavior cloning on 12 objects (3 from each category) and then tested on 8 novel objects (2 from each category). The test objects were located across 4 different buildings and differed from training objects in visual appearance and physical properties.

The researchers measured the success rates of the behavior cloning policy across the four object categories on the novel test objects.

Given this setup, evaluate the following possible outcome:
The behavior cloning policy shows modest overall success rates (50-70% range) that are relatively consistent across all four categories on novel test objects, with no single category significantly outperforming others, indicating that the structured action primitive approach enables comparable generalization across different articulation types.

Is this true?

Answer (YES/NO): NO